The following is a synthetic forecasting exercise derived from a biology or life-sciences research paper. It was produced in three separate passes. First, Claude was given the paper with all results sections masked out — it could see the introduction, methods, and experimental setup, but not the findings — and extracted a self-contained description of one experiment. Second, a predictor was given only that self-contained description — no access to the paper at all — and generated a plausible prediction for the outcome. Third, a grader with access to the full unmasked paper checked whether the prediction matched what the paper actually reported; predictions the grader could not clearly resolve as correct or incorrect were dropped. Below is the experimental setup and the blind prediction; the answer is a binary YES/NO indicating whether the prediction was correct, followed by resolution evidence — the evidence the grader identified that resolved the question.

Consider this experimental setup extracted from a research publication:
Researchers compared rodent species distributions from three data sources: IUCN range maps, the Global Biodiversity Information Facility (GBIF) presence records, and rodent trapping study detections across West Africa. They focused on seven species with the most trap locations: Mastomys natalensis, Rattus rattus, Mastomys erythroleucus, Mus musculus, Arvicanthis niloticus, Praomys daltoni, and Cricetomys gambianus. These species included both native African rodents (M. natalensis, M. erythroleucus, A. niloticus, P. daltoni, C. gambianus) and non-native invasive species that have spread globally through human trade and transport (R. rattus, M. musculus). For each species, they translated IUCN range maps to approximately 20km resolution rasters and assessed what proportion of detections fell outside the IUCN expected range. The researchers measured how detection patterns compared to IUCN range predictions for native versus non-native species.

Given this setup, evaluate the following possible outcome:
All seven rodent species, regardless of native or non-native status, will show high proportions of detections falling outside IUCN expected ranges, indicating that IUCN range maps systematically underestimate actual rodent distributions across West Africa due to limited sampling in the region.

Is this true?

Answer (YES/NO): NO